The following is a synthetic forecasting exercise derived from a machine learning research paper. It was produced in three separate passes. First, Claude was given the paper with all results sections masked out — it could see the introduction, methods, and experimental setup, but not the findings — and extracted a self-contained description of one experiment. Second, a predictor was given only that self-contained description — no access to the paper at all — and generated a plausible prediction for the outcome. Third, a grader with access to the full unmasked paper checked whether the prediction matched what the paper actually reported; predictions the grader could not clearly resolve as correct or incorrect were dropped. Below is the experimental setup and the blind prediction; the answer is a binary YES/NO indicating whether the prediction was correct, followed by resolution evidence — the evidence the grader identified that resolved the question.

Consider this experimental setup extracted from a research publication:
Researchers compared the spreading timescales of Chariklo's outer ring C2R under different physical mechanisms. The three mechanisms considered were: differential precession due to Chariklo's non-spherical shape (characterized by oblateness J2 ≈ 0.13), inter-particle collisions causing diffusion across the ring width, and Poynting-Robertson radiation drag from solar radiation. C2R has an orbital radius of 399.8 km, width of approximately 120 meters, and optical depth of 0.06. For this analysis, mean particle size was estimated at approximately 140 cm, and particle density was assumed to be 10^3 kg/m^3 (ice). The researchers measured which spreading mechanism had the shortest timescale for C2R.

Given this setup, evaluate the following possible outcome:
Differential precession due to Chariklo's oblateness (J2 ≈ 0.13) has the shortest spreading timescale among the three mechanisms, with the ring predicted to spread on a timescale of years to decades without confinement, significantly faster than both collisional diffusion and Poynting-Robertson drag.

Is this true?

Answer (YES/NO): NO